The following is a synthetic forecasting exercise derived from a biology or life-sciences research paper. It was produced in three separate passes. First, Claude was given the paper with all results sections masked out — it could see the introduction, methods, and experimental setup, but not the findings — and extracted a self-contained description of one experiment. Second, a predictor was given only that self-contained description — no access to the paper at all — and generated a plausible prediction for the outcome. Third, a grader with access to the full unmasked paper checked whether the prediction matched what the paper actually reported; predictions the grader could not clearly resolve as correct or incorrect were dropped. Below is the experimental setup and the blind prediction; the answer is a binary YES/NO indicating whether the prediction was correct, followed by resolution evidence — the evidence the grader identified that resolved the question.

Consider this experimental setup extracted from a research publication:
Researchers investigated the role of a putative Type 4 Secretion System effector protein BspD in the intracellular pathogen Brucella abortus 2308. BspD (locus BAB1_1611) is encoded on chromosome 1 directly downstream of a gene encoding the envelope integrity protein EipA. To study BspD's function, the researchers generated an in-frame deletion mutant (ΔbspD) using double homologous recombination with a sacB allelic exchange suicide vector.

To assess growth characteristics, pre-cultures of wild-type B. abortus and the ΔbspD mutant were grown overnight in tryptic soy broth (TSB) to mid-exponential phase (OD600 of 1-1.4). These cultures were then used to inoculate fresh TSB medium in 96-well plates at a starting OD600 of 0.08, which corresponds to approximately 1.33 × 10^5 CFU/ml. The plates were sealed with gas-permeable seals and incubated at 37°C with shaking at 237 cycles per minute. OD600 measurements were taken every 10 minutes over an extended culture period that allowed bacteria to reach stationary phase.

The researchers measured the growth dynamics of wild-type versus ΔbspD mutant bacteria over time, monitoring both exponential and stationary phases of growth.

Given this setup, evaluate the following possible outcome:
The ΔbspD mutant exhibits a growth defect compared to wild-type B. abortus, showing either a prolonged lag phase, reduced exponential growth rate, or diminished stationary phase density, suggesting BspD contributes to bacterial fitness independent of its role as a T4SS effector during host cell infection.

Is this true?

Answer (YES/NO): YES